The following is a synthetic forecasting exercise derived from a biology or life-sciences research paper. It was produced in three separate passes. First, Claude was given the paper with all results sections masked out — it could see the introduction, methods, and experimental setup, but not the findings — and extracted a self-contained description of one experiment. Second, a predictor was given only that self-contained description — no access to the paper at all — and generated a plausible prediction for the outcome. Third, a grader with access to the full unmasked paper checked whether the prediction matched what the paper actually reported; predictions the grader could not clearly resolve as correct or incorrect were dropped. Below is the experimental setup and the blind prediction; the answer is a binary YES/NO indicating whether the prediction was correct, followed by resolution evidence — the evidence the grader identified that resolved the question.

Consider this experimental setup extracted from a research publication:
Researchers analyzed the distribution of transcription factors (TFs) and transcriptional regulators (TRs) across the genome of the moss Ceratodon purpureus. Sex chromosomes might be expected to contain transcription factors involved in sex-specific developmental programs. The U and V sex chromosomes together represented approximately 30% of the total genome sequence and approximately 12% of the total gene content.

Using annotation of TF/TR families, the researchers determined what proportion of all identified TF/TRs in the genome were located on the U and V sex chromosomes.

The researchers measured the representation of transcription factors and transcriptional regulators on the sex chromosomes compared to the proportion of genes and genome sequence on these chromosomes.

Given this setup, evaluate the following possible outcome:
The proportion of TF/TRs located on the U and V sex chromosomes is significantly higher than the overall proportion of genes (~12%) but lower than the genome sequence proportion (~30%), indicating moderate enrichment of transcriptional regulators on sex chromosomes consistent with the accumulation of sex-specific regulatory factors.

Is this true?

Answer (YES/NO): NO